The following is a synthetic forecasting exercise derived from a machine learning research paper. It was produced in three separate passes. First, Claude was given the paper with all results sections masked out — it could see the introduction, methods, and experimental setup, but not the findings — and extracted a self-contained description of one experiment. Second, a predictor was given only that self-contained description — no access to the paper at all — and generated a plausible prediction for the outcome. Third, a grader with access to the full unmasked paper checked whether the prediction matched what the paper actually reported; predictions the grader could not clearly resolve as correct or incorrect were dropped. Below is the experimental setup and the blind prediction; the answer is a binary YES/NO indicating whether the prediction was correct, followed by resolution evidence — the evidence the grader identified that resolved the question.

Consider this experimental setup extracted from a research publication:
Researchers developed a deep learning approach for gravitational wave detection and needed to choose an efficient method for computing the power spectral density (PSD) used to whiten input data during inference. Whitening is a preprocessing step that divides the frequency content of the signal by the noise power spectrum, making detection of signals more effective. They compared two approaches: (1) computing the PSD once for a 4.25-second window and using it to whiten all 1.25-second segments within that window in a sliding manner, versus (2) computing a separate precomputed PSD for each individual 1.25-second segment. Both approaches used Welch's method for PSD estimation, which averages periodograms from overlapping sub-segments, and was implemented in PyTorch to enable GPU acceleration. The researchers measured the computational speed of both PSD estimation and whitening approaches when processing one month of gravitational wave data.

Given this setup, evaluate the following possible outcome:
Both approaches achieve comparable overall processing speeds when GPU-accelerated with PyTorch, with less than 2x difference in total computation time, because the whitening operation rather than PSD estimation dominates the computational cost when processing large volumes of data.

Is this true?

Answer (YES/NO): NO